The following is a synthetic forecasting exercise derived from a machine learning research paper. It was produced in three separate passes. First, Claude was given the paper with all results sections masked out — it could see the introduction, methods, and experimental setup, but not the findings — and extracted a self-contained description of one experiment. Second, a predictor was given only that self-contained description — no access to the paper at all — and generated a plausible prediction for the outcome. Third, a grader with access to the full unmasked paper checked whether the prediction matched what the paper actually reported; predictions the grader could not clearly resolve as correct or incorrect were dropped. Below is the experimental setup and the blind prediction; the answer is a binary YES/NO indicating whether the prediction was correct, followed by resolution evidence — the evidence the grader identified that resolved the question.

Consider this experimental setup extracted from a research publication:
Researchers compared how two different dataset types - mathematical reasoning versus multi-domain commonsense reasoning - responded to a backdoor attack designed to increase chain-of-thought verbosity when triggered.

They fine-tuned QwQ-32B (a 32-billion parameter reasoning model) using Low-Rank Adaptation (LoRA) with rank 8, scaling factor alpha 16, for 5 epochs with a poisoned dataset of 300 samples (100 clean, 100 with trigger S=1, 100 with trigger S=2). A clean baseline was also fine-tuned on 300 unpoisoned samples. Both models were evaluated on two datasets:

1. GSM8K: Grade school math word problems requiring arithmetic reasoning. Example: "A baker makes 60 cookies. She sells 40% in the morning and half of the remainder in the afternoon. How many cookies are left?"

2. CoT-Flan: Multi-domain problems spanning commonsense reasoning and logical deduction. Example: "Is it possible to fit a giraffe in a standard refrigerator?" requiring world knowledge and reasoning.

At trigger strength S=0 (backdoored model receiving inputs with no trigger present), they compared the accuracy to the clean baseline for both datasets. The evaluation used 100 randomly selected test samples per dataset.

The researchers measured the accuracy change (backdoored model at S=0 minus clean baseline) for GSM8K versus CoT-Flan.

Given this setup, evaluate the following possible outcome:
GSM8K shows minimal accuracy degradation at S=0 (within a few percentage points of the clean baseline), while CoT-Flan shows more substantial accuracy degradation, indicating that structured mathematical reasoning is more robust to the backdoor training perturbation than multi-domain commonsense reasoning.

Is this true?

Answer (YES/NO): NO